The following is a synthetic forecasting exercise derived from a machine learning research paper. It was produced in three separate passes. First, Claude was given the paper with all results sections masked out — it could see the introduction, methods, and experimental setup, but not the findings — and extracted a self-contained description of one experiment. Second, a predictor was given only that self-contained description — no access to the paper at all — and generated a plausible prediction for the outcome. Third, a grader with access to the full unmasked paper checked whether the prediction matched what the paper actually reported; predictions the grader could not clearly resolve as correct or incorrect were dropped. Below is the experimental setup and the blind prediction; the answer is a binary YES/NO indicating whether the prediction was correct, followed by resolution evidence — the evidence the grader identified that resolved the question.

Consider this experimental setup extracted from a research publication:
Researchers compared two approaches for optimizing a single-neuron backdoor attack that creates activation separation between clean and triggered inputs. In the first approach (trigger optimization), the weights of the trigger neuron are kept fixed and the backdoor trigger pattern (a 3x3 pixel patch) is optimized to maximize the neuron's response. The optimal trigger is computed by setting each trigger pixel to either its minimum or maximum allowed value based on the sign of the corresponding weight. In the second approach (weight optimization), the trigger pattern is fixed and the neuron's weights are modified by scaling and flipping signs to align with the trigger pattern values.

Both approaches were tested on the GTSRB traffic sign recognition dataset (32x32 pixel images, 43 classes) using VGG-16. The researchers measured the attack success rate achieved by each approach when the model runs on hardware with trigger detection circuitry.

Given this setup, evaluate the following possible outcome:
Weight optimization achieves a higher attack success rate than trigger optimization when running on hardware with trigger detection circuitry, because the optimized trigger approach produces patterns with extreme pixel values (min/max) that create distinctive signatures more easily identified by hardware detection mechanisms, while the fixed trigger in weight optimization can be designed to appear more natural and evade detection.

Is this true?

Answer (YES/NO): NO